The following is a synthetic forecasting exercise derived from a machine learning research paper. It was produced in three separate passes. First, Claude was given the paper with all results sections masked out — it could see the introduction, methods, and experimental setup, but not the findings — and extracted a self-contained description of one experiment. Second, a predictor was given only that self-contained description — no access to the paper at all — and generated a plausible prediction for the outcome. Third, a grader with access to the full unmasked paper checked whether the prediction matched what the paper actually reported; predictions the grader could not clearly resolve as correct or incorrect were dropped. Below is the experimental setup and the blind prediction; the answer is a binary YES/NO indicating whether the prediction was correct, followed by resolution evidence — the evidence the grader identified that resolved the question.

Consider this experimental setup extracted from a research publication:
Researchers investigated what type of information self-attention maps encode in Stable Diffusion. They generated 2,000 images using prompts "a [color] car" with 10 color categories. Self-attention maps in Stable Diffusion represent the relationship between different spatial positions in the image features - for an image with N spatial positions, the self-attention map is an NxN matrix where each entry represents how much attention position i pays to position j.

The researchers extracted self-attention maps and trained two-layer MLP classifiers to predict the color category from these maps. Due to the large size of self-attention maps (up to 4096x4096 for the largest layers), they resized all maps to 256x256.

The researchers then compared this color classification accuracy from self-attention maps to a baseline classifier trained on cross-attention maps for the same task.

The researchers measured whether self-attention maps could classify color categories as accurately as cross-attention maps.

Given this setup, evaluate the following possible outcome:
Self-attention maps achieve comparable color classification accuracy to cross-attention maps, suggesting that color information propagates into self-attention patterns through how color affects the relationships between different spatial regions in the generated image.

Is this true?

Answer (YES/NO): NO